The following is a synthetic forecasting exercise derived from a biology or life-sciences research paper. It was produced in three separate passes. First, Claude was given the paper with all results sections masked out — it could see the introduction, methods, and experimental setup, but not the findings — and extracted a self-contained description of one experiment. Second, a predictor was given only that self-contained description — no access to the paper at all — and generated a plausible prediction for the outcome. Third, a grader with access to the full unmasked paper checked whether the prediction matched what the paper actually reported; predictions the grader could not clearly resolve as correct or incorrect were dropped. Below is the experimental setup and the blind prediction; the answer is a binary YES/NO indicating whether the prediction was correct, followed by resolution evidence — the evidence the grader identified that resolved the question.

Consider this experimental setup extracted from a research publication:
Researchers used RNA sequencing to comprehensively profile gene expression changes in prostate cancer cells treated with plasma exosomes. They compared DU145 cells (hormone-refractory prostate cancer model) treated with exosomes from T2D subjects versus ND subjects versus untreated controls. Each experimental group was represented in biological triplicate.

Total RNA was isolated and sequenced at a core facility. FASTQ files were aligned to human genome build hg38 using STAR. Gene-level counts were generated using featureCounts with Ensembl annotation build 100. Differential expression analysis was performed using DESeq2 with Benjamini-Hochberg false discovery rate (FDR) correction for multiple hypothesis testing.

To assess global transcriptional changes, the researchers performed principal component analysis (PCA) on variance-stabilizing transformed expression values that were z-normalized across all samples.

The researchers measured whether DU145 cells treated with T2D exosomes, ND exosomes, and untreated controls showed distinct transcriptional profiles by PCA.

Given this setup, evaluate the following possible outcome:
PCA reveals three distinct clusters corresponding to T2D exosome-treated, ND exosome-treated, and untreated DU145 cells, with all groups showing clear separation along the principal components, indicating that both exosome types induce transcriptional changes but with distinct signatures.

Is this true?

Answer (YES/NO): NO